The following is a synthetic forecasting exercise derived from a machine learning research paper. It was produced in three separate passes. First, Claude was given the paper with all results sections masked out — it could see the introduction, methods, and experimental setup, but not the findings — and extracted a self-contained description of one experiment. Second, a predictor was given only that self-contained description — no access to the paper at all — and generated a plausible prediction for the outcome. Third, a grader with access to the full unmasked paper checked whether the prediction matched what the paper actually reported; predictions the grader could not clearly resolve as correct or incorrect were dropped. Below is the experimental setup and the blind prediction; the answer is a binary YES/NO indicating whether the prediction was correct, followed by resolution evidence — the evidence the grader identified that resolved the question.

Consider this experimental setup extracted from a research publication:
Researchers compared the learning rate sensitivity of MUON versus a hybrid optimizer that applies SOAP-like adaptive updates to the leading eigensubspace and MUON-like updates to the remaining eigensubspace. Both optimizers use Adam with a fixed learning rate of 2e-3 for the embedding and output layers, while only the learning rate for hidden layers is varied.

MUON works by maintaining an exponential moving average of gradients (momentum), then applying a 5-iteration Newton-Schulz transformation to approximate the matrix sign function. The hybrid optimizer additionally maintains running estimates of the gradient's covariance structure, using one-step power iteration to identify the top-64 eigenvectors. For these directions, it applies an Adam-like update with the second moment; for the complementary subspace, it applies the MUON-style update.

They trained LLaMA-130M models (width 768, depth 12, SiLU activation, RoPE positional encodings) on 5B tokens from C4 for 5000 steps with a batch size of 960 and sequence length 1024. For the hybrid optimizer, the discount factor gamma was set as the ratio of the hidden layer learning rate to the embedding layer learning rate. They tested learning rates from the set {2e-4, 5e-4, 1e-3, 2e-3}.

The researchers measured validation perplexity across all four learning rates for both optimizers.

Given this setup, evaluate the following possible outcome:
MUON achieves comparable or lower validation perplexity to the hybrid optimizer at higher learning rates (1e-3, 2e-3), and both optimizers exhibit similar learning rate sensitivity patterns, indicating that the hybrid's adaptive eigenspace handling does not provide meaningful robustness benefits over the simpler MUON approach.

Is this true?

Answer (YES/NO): NO